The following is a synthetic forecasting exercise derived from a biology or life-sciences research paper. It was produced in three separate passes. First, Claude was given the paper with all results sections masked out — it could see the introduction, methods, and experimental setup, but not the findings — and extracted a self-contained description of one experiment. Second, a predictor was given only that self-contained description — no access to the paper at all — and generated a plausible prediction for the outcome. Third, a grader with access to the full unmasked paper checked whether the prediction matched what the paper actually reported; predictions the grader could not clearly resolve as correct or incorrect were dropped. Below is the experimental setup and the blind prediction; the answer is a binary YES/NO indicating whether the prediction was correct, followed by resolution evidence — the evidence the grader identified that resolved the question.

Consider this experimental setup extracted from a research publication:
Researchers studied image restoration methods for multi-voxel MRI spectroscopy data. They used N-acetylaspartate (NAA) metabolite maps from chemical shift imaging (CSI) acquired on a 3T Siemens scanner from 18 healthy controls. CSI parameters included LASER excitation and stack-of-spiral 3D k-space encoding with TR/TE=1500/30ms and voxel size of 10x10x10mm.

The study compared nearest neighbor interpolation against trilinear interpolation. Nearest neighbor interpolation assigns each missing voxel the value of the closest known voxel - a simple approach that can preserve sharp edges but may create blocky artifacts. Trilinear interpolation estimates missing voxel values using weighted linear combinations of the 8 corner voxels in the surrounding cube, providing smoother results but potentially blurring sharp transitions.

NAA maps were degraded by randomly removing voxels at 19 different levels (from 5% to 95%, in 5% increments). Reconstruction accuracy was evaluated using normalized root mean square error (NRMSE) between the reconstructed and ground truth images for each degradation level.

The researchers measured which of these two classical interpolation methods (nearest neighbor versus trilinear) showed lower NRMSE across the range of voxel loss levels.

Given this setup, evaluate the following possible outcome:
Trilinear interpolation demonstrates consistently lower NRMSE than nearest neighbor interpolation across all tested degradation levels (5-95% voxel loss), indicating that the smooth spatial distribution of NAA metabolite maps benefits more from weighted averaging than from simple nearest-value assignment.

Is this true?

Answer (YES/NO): NO